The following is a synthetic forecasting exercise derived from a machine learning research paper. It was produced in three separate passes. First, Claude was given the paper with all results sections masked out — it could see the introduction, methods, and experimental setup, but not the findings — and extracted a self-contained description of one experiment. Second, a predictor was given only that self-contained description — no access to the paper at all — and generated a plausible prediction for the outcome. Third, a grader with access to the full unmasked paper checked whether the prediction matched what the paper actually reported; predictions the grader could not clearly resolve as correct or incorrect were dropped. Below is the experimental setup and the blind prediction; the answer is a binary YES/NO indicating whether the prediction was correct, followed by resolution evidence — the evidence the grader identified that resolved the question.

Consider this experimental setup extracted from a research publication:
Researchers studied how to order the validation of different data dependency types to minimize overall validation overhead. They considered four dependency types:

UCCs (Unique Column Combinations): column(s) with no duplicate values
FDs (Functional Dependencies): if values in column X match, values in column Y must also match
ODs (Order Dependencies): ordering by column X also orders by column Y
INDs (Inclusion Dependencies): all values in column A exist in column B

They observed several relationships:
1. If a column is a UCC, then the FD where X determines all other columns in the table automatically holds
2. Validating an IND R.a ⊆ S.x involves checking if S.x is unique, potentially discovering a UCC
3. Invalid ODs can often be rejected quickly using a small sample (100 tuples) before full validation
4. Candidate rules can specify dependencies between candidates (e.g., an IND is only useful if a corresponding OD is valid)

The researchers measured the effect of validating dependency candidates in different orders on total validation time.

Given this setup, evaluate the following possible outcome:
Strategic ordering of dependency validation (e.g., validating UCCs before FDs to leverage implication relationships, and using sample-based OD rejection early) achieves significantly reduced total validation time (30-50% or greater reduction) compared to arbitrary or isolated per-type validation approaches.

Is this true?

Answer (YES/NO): YES